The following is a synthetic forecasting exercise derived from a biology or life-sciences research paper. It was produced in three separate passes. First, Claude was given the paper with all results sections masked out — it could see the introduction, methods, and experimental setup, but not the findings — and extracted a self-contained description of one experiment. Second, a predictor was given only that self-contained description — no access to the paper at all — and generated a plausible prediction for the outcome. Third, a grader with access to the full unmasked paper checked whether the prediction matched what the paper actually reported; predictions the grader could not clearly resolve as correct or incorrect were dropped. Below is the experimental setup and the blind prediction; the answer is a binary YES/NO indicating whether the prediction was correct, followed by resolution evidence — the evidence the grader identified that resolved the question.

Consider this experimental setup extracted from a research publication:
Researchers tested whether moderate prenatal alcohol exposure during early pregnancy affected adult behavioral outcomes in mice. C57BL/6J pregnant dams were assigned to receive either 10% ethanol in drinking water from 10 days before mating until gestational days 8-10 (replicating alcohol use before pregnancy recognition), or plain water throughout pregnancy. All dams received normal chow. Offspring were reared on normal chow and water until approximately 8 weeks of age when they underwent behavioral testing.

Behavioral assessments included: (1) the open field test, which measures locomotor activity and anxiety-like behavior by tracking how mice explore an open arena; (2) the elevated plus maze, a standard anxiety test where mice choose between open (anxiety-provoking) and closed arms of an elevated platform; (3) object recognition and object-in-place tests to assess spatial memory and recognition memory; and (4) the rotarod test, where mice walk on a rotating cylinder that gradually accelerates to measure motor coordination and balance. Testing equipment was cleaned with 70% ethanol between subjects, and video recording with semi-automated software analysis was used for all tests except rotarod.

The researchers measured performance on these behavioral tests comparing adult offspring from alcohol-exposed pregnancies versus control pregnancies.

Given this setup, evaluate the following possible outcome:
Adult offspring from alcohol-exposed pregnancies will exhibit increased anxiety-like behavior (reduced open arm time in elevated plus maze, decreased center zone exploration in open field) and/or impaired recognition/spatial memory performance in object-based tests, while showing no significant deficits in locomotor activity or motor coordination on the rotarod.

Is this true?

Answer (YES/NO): NO